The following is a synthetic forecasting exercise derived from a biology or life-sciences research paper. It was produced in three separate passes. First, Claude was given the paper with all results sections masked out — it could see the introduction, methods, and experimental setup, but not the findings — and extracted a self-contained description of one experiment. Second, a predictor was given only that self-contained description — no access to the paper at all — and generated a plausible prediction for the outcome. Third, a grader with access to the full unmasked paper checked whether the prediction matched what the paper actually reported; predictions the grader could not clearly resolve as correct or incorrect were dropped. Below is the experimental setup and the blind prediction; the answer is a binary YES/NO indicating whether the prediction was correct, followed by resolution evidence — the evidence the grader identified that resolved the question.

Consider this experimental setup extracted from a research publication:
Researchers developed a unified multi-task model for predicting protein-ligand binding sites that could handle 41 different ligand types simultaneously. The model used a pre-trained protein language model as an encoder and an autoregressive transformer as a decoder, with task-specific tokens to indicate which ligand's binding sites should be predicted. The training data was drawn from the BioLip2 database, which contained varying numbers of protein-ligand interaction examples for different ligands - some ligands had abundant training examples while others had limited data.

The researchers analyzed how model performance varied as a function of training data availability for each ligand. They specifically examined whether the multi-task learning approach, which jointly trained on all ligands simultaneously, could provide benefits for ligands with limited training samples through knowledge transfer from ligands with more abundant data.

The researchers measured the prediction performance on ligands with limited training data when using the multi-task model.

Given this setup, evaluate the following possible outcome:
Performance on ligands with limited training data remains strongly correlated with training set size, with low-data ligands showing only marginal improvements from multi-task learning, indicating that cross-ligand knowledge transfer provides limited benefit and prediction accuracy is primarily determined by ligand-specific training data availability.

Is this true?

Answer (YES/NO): NO